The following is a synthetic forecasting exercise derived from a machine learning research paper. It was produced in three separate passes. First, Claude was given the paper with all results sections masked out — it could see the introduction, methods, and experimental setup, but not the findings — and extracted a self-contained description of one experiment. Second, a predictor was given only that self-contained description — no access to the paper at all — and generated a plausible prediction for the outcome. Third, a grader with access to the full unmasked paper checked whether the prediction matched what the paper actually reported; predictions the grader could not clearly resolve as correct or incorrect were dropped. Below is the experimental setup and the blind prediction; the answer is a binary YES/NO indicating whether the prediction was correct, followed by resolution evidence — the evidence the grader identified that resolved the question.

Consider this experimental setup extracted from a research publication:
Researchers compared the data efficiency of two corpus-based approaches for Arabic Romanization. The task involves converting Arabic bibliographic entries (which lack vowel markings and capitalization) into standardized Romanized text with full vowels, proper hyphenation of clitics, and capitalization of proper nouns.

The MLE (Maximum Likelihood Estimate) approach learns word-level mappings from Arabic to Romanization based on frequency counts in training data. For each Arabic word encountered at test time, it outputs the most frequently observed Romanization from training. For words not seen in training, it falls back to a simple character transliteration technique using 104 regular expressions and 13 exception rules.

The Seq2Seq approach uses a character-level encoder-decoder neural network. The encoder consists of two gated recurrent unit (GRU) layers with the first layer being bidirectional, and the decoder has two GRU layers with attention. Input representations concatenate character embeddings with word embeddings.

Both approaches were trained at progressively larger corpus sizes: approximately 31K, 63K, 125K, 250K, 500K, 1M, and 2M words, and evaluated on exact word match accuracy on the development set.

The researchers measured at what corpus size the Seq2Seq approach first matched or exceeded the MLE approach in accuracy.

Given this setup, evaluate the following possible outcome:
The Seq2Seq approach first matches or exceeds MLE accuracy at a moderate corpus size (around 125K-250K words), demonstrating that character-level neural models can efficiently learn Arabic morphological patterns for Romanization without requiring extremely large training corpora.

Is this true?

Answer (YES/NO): YES